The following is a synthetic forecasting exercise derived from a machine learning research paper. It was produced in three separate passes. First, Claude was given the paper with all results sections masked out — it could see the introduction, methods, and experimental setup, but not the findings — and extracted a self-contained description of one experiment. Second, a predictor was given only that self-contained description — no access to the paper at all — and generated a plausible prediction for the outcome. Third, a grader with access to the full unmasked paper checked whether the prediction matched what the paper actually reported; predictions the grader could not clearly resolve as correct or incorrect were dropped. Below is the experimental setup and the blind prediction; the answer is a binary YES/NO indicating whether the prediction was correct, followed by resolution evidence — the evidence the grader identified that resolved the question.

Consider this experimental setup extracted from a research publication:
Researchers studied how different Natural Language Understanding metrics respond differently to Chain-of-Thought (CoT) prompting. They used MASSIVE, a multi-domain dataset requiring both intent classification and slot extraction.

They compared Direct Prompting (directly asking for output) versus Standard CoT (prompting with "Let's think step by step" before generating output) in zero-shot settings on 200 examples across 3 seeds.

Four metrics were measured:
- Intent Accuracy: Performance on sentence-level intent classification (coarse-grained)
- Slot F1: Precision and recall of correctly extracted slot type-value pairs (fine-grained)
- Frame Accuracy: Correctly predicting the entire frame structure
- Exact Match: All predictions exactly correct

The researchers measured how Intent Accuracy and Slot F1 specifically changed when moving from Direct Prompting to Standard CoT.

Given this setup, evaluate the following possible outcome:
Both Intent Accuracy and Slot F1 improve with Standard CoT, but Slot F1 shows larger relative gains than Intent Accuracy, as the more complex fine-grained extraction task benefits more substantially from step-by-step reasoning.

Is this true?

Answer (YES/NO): NO